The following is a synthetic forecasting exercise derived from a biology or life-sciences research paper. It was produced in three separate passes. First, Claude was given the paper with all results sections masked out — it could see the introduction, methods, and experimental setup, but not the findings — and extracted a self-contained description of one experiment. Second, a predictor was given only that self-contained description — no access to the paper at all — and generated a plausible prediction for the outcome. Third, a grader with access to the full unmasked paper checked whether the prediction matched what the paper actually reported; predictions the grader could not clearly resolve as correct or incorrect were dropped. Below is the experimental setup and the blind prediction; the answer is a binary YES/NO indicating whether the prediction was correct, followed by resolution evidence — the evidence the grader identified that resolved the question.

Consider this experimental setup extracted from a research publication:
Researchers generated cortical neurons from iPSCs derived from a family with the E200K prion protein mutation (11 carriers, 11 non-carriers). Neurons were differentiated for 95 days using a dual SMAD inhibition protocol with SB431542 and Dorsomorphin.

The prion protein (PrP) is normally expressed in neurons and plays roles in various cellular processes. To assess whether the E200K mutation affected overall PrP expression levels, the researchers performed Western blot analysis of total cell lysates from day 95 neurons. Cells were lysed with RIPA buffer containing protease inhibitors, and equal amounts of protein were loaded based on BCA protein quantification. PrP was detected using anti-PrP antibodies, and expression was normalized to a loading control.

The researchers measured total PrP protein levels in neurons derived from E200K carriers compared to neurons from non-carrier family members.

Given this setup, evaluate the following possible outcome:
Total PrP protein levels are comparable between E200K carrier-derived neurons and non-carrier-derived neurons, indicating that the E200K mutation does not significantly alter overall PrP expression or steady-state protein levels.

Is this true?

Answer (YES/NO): YES